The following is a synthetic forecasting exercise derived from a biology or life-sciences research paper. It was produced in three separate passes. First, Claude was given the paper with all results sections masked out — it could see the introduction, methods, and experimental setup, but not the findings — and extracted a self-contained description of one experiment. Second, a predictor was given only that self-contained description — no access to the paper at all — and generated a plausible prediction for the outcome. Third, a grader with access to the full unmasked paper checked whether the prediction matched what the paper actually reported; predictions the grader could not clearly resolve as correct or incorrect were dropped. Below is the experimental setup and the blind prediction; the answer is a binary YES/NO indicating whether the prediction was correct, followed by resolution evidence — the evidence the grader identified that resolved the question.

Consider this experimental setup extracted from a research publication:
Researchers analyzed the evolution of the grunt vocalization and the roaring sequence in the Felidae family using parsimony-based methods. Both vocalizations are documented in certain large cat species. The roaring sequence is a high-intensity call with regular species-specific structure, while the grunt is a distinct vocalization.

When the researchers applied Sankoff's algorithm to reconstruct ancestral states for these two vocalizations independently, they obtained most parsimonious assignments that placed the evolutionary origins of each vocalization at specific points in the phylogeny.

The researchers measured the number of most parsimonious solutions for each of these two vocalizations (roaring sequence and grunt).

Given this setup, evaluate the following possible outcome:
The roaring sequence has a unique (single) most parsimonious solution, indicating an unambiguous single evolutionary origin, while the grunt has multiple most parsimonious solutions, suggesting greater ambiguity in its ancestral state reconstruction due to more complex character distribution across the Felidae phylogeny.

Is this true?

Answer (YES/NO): NO